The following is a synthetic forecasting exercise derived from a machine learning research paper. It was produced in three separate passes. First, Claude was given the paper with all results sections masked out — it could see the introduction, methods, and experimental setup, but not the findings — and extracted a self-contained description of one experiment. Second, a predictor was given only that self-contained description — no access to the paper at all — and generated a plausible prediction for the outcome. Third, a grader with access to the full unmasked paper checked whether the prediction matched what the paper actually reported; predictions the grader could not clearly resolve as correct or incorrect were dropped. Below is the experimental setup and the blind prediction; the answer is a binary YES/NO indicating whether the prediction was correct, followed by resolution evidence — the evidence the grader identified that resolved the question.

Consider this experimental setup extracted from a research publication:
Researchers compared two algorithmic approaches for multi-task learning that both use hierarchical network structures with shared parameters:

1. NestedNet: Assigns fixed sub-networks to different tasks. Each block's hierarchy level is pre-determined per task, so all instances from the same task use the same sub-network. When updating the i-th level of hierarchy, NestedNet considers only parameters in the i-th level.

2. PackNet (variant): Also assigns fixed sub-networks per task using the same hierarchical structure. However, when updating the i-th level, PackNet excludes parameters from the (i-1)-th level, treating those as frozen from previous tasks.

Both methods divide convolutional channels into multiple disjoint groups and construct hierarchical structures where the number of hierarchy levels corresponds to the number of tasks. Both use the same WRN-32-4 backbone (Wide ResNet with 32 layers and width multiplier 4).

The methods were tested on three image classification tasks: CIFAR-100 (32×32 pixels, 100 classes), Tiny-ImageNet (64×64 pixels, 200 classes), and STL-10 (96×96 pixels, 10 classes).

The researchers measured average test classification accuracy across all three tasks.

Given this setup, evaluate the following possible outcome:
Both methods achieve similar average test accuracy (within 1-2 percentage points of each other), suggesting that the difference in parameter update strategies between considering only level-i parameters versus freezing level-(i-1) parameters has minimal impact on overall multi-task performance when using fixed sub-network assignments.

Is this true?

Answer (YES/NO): YES